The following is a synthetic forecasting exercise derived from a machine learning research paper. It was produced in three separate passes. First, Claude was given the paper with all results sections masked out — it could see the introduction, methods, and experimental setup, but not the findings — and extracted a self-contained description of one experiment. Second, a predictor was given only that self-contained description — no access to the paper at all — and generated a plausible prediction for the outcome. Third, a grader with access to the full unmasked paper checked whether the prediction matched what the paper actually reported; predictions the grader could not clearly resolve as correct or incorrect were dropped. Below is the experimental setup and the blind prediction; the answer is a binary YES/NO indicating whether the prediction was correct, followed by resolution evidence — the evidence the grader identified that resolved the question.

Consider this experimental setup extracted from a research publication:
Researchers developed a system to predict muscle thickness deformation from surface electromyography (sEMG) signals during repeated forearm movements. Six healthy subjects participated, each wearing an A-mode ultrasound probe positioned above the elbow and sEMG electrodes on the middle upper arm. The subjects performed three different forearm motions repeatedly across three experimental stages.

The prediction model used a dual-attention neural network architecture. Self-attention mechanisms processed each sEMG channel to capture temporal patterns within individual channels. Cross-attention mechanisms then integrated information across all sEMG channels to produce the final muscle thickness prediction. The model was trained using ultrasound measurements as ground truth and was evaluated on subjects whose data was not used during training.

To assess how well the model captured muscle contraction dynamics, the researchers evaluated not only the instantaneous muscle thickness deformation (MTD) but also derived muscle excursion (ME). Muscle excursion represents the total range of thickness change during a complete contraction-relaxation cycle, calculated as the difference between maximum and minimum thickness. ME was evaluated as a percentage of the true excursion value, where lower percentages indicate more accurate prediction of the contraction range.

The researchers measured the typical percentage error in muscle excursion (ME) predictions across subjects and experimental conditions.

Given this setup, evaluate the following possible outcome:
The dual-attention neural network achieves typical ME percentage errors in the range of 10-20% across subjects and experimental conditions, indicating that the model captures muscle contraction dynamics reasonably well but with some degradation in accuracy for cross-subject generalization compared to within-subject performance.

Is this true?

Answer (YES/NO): YES